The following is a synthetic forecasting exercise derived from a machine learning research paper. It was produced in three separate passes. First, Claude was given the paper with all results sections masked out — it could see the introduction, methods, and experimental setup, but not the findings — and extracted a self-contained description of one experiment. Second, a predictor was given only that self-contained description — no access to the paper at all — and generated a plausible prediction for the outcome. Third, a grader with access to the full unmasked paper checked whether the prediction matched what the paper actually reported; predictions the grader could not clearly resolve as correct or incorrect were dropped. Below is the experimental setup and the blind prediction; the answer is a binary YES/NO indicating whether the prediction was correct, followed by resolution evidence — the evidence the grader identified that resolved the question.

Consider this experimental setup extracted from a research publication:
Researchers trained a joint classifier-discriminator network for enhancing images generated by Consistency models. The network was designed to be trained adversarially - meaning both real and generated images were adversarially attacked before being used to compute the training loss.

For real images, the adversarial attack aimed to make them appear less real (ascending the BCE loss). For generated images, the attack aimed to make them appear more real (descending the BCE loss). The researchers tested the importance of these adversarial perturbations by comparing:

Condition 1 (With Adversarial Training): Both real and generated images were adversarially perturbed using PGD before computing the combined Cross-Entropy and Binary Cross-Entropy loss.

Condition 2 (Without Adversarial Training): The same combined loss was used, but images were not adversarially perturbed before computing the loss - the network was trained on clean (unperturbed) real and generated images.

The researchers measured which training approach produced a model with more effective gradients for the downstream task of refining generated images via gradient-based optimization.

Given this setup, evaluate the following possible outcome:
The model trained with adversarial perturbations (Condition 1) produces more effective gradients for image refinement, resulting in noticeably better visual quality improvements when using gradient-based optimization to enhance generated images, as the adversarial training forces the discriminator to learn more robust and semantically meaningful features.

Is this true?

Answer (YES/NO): YES